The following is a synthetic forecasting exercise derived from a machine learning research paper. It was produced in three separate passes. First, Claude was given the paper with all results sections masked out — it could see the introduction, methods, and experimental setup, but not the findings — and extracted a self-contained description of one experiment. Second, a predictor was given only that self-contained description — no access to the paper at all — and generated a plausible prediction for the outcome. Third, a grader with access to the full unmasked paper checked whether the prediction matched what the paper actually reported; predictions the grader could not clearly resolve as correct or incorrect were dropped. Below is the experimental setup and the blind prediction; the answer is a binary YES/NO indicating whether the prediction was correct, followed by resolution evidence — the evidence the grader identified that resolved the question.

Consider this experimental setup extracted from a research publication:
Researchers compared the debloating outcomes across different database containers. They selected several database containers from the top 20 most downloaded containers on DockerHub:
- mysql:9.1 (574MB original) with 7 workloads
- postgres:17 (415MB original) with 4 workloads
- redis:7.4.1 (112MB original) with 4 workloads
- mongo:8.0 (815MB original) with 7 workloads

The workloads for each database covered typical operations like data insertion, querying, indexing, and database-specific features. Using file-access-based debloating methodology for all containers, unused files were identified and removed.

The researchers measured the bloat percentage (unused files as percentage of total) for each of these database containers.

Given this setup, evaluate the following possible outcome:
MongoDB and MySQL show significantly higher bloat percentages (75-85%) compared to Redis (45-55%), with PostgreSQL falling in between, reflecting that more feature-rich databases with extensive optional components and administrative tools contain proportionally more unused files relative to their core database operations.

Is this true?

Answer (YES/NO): NO